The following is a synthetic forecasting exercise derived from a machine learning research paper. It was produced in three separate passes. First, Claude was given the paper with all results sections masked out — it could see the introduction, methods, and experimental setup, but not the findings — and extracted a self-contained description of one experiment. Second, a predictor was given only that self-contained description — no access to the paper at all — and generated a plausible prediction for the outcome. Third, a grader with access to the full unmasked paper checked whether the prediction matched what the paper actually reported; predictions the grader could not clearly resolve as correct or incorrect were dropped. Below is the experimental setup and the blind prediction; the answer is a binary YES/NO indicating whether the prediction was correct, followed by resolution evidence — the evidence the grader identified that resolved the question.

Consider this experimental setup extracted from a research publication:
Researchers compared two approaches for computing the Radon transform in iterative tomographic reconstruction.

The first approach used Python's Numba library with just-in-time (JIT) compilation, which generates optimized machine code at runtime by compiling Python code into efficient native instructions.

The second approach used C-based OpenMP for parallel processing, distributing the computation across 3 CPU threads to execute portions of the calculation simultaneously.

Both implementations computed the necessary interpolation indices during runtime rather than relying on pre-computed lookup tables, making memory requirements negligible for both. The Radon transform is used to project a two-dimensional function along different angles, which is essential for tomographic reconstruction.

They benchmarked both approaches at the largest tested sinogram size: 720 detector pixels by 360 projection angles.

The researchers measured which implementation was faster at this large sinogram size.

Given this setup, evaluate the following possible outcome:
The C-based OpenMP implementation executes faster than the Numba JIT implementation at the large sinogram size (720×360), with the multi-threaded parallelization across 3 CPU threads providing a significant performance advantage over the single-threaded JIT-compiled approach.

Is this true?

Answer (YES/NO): YES